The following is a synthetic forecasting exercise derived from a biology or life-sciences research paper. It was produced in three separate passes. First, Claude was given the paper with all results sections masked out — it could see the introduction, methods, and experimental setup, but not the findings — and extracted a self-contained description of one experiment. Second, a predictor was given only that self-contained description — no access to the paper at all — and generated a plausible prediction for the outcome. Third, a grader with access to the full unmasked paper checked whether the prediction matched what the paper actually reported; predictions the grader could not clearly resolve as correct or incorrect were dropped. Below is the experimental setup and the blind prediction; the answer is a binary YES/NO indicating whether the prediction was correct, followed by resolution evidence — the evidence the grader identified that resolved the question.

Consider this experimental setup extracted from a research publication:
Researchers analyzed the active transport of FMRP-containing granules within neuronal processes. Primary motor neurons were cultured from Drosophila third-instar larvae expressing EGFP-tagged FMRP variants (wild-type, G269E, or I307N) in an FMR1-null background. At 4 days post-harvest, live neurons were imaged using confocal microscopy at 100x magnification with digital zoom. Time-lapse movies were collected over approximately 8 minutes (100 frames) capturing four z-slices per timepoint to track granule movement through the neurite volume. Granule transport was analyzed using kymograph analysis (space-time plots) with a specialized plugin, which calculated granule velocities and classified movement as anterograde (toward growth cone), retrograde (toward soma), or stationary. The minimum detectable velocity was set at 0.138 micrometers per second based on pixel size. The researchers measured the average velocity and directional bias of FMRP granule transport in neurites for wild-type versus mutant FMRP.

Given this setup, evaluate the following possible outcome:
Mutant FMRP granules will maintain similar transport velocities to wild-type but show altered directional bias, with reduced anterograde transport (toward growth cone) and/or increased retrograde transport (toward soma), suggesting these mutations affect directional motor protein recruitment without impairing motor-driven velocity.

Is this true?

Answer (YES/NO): NO